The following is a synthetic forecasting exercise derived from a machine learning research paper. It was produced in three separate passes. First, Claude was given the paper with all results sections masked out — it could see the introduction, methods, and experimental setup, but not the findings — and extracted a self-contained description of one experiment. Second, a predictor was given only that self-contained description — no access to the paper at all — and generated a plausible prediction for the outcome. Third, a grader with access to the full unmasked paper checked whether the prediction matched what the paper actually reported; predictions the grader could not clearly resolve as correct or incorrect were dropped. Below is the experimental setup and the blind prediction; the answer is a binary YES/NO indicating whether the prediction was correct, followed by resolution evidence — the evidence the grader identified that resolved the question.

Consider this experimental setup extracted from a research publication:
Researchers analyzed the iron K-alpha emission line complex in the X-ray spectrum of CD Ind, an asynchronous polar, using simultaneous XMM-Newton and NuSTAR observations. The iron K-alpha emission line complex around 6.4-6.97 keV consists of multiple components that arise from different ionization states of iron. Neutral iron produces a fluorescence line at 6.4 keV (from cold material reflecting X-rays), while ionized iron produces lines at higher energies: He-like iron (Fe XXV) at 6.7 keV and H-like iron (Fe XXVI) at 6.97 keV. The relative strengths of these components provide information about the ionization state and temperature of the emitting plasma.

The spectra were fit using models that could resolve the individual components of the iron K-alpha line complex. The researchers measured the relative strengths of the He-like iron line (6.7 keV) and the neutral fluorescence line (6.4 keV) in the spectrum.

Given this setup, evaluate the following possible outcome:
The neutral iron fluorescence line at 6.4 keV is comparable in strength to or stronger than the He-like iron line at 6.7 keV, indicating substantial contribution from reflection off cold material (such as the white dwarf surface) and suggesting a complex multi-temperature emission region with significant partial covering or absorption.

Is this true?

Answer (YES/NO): NO